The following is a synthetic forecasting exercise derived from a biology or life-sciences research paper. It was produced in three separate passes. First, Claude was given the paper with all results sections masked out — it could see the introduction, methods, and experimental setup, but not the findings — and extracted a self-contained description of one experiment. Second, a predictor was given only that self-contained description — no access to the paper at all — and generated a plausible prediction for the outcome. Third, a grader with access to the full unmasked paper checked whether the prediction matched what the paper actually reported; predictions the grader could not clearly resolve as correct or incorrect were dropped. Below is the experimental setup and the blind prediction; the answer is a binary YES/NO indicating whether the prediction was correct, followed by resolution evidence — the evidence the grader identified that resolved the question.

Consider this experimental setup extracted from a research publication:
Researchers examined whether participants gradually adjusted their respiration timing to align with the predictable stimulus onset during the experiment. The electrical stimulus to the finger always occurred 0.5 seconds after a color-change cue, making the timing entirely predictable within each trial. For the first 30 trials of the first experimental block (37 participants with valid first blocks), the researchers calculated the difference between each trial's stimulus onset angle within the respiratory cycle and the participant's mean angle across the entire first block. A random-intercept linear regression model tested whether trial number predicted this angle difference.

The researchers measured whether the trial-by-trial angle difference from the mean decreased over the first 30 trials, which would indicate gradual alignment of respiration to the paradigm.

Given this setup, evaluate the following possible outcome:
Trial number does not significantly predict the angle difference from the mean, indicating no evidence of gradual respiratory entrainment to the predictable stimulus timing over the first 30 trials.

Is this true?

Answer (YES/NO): NO